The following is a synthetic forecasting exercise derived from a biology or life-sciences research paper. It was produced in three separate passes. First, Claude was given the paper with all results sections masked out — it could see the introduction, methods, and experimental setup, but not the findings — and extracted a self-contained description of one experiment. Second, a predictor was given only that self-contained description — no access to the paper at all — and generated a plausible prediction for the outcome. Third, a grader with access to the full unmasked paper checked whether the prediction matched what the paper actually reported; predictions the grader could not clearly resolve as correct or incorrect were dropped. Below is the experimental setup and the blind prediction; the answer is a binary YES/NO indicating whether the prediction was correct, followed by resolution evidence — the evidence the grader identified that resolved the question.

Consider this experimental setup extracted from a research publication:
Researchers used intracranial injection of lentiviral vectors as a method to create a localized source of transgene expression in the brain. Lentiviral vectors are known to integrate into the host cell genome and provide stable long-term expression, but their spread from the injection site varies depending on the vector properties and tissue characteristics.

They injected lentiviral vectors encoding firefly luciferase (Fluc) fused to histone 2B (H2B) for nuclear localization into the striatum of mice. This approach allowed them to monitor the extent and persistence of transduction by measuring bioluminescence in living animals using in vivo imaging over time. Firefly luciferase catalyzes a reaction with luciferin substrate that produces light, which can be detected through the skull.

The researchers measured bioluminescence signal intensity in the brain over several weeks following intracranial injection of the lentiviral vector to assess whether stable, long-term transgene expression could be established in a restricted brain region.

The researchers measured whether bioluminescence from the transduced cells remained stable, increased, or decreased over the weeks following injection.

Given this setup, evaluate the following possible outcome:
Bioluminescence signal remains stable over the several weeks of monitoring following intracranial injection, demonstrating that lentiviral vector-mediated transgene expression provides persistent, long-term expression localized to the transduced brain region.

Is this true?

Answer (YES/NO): NO